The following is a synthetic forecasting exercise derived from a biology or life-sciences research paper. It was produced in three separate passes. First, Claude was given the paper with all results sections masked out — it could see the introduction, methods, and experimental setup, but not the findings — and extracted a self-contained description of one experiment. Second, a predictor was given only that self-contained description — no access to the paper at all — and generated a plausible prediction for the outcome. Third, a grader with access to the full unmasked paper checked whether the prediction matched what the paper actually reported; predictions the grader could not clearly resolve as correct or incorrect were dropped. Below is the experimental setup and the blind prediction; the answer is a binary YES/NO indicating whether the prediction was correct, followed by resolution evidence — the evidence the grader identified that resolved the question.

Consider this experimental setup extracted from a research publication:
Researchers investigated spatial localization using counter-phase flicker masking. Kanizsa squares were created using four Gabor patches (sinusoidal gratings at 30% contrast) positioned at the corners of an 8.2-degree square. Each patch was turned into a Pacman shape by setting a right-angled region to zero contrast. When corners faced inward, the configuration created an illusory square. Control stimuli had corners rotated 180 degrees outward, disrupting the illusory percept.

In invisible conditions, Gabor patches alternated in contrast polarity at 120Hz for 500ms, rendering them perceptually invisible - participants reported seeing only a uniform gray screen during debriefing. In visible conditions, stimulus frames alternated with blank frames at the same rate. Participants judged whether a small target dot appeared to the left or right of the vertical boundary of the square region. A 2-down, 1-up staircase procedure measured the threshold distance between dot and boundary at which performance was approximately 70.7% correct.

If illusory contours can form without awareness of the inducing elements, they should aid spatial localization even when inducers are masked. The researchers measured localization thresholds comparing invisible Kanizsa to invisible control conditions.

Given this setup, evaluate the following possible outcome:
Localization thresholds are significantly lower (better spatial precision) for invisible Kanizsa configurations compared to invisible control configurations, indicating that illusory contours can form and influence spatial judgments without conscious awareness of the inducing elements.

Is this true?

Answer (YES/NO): NO